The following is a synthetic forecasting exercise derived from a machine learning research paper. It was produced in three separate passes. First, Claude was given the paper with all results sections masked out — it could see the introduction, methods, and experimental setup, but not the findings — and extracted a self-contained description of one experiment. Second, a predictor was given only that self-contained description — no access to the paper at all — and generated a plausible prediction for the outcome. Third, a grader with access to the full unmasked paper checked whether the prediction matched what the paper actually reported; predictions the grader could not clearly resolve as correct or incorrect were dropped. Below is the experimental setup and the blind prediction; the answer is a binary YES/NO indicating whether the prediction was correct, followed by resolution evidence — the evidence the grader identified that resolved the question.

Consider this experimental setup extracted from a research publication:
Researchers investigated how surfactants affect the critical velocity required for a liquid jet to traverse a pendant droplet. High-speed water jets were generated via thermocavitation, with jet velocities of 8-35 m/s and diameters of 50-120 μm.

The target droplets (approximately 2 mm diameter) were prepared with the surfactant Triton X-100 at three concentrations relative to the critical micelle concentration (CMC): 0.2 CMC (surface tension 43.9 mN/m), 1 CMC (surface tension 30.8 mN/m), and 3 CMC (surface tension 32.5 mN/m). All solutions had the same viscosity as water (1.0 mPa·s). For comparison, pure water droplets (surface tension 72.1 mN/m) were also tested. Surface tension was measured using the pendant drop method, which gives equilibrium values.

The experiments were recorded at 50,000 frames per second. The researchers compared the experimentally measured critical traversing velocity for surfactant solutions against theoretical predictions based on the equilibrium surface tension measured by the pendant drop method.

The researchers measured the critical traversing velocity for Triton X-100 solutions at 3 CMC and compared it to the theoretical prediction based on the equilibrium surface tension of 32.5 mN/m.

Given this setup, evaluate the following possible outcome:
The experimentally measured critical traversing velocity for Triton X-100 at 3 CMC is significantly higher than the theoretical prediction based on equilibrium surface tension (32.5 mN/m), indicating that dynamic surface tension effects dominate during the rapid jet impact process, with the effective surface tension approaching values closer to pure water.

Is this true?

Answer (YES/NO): YES